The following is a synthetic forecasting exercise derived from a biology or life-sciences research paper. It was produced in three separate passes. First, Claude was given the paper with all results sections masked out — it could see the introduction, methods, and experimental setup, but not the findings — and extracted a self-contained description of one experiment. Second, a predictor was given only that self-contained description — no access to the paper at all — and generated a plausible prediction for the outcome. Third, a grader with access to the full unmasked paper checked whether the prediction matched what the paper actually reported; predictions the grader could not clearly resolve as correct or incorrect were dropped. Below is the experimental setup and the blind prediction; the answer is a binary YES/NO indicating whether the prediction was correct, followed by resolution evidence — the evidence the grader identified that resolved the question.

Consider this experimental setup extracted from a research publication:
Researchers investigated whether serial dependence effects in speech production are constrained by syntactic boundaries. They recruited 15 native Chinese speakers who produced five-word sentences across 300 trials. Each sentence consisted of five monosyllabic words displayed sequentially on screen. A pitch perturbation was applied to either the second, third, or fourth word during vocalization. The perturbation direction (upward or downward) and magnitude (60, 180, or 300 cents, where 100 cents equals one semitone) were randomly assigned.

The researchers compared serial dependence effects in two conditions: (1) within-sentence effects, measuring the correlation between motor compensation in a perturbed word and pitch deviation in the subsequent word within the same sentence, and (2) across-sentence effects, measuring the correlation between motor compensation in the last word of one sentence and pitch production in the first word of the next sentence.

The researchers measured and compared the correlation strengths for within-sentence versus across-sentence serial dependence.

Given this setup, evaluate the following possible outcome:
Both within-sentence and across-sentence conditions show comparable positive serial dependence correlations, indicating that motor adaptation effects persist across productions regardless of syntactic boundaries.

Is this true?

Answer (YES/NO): NO